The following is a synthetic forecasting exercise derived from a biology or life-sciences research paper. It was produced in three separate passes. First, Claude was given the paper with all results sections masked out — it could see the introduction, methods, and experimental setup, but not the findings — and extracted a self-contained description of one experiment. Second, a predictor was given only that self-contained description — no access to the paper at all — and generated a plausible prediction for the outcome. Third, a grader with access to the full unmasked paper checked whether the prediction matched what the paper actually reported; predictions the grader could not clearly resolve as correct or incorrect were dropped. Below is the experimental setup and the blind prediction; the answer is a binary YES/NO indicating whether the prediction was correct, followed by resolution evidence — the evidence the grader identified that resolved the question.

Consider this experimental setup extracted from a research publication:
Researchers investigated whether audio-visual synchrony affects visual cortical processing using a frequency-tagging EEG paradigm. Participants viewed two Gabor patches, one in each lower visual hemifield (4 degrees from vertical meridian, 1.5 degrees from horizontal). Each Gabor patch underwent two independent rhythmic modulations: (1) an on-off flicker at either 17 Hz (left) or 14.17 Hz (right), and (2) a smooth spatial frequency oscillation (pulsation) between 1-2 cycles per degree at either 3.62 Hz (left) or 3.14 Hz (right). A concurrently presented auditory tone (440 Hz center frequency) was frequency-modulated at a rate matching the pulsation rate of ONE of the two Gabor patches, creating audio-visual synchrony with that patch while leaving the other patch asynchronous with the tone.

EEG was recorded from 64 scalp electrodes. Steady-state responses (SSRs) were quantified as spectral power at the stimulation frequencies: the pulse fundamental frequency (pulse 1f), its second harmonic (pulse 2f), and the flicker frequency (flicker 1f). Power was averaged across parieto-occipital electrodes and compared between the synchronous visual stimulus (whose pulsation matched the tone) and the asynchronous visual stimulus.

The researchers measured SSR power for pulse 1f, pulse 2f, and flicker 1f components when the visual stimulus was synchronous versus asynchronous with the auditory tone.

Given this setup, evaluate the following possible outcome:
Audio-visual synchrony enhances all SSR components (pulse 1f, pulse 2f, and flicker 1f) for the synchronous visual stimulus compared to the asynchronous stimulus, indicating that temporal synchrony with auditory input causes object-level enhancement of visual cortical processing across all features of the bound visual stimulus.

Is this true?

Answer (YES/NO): NO